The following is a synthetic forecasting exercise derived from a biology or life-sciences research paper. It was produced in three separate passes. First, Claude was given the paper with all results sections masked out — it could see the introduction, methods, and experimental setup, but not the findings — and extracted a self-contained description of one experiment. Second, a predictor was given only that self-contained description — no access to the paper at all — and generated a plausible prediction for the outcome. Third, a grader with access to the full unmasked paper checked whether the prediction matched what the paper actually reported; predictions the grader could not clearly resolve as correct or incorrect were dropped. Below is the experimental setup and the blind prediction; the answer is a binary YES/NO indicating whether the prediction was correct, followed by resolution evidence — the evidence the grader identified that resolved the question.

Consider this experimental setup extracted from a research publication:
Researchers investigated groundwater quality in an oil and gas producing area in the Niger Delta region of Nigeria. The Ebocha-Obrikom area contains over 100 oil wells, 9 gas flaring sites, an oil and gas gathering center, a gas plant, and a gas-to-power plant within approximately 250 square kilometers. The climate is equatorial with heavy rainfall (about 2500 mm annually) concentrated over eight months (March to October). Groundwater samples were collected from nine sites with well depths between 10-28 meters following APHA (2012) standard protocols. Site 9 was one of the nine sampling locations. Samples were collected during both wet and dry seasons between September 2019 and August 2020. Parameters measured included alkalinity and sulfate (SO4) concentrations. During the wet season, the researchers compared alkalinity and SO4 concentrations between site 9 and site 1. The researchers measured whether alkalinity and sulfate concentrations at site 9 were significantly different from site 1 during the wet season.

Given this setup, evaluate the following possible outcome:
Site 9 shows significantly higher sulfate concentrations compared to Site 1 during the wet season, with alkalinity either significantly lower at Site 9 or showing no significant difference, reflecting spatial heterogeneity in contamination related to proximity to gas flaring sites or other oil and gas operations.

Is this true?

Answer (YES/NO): NO